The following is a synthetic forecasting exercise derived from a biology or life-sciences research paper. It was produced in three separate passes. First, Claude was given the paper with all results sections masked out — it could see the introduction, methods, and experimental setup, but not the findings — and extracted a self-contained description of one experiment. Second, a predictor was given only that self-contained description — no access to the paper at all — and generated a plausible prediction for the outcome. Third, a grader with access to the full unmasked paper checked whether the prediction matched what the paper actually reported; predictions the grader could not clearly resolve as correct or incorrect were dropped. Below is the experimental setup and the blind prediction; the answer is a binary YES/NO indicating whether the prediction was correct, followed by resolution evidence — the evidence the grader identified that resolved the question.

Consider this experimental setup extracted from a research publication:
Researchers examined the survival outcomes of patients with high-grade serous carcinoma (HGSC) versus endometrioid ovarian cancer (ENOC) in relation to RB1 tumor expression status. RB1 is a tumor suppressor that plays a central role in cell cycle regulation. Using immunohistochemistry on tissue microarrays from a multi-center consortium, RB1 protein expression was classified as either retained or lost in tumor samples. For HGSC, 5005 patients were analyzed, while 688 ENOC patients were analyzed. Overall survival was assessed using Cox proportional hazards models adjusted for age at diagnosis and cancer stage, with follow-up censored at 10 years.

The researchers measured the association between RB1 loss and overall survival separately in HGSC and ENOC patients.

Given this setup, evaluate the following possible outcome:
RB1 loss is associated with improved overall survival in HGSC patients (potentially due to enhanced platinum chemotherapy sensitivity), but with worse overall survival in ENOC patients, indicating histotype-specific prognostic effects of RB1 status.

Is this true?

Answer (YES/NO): YES